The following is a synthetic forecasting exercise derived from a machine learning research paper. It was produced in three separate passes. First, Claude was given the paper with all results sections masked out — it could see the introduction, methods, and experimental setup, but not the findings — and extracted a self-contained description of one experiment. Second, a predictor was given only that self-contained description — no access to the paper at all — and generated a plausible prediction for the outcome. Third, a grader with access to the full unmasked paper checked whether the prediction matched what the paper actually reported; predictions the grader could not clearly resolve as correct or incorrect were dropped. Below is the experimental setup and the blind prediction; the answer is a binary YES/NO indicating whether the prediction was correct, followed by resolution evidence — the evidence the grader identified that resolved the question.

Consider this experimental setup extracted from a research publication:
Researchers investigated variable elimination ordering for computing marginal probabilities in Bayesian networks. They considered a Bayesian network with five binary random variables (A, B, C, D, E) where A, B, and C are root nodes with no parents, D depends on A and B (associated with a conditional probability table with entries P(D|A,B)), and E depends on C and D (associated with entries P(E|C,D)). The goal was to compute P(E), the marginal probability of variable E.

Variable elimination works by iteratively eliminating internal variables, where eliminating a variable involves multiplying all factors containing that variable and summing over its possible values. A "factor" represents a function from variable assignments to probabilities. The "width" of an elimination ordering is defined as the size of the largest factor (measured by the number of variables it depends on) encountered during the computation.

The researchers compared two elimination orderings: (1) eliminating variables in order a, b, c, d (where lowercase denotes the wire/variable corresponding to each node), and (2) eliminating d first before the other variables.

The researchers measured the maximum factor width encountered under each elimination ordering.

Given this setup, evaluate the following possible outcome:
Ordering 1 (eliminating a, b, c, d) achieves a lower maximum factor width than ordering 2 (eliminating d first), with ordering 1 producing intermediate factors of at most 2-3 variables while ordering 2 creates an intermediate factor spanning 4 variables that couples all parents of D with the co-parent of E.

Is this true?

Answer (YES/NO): YES